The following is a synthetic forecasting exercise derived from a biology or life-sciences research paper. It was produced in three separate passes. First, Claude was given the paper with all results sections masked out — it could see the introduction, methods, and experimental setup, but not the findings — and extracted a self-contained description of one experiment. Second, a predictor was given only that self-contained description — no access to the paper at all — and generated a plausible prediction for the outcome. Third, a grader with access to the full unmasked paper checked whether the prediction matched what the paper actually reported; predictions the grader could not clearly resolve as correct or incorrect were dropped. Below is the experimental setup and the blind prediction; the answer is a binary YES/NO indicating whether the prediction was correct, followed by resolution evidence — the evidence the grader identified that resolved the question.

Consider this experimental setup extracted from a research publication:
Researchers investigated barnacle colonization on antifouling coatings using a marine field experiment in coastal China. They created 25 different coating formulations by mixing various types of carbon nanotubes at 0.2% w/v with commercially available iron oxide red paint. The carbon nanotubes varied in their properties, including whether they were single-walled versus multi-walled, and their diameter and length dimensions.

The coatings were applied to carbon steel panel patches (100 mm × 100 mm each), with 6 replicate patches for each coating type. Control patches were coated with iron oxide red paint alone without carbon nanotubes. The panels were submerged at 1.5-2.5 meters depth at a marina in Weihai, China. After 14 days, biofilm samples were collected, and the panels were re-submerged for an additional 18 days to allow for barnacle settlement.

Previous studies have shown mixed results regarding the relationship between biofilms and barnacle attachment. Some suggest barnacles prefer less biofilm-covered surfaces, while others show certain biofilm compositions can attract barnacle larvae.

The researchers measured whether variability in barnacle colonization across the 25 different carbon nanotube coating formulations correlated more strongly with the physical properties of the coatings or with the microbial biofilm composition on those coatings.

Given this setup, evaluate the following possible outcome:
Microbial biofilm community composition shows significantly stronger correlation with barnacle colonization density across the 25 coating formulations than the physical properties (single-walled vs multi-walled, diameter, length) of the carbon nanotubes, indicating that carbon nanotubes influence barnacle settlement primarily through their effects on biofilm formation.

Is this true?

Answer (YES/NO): YES